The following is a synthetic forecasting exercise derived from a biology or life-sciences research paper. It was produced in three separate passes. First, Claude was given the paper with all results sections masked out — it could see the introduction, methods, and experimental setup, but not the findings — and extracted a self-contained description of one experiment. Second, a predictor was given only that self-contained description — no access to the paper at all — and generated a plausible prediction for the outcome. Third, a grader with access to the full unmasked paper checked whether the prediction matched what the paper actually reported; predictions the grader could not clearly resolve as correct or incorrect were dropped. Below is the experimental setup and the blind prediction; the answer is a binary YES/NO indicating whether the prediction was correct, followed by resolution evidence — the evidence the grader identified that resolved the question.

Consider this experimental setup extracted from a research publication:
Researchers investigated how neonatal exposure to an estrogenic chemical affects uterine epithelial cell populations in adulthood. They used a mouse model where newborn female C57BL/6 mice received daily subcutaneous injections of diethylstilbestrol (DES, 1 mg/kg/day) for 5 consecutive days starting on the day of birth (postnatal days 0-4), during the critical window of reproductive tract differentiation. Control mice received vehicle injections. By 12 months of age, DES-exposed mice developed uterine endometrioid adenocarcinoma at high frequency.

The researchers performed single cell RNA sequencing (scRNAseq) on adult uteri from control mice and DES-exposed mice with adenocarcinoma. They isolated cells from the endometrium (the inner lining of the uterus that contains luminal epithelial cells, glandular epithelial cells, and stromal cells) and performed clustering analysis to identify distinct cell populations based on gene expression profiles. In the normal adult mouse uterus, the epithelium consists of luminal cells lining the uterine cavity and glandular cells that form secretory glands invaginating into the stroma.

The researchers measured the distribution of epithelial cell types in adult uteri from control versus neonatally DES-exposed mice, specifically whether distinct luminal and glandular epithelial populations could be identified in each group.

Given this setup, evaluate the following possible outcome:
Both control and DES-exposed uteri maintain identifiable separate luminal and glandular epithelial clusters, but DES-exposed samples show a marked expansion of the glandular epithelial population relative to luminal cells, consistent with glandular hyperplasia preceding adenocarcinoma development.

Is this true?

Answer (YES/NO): NO